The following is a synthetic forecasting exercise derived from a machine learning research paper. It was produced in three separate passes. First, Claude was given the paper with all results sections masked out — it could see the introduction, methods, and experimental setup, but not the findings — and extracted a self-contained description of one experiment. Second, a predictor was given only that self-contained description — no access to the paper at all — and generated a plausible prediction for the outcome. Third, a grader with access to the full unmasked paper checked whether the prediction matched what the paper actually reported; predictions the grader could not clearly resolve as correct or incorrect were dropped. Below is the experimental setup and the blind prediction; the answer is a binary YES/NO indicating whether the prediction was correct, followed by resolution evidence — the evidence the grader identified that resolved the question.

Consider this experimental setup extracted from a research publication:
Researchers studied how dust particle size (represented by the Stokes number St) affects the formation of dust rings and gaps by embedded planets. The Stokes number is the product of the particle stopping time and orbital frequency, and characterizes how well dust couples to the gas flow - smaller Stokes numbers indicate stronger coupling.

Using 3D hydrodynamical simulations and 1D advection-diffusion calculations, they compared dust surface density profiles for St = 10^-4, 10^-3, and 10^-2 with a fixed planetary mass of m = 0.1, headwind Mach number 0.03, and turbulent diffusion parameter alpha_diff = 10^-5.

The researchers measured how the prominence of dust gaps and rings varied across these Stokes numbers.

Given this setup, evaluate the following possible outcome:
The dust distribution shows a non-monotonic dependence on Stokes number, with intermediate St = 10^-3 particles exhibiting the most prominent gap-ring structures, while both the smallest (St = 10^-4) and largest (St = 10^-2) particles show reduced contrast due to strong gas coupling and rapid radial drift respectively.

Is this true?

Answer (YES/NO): YES